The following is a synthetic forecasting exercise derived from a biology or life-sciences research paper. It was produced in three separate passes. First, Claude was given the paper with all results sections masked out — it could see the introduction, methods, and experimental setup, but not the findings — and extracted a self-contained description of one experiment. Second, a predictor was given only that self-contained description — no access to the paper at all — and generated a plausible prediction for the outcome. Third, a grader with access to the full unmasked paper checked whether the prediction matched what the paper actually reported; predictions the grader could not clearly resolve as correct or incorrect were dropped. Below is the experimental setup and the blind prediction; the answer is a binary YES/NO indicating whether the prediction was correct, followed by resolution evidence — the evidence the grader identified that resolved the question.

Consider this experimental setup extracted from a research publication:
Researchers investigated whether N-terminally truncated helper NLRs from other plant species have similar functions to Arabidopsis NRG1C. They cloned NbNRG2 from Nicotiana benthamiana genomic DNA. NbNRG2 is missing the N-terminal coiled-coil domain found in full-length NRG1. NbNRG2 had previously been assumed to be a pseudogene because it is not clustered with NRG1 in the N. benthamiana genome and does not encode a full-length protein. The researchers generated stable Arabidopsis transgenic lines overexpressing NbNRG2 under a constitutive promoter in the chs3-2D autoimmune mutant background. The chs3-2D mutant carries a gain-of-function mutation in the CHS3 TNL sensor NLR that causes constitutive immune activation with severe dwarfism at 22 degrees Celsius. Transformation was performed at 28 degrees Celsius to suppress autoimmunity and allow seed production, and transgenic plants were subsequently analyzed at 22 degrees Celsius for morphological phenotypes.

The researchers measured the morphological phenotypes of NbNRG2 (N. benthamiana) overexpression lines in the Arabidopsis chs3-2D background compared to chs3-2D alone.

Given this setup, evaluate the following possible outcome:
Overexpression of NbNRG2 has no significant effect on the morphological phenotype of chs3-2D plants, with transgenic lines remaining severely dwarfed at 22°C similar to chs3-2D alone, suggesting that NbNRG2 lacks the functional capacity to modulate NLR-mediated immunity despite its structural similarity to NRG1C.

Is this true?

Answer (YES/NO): YES